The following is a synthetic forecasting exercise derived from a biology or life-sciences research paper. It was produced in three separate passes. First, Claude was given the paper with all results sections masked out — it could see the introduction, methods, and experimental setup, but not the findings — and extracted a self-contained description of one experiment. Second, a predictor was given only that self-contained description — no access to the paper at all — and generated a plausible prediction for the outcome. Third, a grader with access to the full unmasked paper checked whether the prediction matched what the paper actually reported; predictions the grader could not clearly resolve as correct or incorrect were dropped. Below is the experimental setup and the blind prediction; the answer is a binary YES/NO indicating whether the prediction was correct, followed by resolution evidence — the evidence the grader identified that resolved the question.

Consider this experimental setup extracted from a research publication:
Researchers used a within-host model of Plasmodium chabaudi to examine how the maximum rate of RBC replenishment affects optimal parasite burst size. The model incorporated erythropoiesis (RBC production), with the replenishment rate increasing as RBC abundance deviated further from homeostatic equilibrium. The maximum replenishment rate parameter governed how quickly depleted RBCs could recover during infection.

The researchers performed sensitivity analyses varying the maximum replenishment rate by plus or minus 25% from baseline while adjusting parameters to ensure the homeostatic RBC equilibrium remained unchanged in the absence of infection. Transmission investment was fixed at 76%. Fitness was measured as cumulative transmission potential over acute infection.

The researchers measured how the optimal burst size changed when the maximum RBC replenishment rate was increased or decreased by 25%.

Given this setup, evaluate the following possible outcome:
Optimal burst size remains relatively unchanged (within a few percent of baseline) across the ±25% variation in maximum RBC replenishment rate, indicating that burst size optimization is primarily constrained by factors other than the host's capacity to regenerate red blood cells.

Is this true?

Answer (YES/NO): YES